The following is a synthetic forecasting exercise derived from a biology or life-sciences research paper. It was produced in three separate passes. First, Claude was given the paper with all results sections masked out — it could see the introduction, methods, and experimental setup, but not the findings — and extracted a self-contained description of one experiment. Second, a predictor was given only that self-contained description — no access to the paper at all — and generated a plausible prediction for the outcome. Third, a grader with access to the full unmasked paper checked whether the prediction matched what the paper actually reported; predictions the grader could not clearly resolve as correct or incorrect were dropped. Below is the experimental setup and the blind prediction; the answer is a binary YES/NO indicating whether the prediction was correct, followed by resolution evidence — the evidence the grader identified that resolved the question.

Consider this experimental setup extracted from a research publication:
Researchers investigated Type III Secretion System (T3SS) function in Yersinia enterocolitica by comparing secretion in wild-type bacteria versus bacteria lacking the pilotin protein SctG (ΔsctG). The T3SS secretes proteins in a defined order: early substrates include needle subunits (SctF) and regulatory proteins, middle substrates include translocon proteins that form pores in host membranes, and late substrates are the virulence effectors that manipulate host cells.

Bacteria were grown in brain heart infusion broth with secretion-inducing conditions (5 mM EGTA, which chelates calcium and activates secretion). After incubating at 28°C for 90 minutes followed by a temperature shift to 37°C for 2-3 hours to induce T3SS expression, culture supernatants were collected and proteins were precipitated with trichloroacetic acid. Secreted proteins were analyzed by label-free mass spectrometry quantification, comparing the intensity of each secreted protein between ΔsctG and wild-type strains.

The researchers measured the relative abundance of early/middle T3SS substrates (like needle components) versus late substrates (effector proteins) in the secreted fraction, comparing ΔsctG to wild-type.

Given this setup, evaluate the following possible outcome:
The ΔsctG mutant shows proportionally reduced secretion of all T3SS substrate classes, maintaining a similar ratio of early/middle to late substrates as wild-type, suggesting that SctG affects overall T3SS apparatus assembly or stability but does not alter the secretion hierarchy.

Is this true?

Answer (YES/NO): NO